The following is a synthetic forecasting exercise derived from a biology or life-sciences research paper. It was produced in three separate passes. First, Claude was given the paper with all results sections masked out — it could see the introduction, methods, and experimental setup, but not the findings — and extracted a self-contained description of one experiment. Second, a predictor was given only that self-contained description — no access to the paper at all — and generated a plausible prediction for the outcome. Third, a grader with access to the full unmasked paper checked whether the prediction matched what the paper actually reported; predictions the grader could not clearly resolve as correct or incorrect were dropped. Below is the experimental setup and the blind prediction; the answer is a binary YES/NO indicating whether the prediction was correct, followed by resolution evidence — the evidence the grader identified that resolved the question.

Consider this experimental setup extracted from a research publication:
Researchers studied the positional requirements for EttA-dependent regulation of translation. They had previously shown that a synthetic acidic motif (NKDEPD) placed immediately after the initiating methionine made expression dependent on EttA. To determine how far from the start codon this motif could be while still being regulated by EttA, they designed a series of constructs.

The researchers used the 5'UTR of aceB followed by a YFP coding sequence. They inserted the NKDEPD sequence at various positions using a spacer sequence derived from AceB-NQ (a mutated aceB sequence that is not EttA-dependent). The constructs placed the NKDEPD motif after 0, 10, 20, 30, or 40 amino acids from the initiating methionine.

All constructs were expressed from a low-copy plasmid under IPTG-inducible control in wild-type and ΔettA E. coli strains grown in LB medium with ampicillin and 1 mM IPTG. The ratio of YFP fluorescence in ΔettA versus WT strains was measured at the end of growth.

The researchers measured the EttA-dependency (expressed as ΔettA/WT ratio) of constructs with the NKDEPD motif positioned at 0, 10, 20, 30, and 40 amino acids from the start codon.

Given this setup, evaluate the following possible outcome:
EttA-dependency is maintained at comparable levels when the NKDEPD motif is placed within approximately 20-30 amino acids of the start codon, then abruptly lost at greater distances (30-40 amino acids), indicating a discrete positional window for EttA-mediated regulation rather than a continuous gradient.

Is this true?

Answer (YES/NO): NO